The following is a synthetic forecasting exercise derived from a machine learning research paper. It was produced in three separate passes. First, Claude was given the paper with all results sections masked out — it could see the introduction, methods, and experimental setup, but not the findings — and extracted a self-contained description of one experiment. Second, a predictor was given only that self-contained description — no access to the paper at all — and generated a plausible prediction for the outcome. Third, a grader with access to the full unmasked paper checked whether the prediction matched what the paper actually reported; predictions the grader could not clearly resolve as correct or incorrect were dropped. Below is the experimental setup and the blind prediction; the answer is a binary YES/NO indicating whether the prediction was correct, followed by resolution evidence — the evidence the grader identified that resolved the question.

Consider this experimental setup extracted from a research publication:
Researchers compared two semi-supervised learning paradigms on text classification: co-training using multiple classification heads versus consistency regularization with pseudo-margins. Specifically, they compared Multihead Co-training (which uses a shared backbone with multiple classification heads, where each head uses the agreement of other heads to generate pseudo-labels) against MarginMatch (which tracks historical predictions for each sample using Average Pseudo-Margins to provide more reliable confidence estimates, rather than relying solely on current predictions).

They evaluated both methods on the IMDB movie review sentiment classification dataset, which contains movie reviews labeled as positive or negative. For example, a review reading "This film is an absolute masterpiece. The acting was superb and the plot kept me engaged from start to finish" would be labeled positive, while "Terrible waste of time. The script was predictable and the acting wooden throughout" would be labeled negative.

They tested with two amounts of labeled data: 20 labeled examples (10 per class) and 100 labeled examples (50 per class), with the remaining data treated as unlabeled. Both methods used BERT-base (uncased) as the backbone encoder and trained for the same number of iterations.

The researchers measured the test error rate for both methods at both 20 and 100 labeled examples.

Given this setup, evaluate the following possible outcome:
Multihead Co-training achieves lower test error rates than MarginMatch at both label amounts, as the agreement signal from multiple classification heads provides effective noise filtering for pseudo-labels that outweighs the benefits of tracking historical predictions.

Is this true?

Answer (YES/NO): NO